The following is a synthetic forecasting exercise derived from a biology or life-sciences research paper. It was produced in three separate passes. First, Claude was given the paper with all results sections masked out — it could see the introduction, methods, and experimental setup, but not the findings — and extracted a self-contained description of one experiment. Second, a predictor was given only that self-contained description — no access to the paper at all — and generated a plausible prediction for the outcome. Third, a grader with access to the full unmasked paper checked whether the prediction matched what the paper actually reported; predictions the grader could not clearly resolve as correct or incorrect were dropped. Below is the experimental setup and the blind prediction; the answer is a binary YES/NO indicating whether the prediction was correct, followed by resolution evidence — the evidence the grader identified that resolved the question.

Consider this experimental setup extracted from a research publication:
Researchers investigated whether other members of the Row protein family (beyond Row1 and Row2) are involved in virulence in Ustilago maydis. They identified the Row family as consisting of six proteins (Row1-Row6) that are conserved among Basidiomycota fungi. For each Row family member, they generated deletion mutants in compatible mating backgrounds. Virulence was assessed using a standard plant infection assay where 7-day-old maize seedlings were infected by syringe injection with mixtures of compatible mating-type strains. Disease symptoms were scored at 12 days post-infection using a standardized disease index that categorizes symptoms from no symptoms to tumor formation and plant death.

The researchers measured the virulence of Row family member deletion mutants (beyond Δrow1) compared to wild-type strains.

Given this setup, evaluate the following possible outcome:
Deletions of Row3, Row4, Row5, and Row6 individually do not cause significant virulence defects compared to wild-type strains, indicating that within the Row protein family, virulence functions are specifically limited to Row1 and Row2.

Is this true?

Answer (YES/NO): NO